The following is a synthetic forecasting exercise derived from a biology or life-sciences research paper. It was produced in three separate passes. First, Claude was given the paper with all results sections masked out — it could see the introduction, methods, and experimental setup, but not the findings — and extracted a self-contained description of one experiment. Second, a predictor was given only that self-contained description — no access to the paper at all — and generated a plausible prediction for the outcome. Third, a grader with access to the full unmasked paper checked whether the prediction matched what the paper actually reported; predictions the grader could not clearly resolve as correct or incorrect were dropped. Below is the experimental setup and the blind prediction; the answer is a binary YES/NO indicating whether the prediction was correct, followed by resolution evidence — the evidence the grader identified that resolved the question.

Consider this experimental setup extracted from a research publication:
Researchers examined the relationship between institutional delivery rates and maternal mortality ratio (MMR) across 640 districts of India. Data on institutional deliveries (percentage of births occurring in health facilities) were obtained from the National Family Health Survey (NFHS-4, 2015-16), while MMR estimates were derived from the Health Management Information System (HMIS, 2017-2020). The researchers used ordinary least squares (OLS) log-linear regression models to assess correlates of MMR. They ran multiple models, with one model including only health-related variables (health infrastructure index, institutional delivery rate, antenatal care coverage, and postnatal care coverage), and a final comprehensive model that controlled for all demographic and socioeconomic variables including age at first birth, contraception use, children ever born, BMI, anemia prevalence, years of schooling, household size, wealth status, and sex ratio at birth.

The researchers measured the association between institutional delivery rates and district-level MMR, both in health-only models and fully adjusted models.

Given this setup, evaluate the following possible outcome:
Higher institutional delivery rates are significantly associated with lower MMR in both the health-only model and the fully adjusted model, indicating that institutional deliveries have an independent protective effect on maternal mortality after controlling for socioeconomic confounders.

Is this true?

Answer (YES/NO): NO